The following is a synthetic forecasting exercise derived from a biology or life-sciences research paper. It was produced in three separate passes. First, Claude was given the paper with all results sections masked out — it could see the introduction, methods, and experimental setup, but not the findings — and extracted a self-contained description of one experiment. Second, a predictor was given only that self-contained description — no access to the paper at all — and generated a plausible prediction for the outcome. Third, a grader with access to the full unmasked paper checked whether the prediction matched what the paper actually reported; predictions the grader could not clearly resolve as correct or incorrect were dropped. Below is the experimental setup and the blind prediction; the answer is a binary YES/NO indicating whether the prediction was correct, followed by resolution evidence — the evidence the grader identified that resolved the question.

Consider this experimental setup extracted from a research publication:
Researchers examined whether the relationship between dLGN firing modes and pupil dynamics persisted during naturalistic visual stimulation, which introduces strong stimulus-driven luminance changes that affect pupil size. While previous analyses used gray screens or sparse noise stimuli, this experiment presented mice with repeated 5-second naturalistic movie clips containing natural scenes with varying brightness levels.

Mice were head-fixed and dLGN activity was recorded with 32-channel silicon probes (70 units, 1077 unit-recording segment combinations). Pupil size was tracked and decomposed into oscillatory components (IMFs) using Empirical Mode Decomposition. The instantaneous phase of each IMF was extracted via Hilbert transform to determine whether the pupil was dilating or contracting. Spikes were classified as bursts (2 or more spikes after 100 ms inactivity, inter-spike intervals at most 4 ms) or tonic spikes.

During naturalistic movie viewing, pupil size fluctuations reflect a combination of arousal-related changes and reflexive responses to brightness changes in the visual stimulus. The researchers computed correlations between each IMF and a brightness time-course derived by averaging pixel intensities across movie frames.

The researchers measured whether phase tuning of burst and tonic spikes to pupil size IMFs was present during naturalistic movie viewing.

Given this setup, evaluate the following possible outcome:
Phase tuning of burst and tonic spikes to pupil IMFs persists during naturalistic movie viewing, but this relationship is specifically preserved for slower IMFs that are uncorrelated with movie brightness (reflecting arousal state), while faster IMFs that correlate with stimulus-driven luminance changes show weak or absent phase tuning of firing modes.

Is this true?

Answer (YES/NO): NO